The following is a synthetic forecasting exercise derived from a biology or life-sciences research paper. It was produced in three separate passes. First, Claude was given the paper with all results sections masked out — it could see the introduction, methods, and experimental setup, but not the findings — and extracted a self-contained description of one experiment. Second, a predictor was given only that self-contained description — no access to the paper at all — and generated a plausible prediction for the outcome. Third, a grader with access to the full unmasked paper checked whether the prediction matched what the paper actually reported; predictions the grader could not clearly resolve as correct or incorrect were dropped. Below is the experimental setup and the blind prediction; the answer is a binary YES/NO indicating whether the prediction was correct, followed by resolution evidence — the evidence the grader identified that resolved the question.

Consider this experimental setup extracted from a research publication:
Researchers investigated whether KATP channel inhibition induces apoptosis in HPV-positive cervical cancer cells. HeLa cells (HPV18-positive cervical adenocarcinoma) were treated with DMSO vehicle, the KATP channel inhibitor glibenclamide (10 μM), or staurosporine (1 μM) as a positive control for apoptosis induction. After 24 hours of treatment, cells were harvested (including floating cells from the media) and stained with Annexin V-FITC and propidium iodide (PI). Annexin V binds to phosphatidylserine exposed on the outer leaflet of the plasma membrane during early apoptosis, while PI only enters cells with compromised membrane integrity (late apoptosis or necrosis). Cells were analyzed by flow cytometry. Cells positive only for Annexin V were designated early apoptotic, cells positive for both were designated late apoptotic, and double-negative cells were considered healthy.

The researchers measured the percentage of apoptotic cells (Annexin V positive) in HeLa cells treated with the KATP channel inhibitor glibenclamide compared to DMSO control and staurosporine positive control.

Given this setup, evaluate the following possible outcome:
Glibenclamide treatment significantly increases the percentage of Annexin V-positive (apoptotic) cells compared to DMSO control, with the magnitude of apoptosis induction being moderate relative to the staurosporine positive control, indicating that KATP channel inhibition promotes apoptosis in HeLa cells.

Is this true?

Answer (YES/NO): NO